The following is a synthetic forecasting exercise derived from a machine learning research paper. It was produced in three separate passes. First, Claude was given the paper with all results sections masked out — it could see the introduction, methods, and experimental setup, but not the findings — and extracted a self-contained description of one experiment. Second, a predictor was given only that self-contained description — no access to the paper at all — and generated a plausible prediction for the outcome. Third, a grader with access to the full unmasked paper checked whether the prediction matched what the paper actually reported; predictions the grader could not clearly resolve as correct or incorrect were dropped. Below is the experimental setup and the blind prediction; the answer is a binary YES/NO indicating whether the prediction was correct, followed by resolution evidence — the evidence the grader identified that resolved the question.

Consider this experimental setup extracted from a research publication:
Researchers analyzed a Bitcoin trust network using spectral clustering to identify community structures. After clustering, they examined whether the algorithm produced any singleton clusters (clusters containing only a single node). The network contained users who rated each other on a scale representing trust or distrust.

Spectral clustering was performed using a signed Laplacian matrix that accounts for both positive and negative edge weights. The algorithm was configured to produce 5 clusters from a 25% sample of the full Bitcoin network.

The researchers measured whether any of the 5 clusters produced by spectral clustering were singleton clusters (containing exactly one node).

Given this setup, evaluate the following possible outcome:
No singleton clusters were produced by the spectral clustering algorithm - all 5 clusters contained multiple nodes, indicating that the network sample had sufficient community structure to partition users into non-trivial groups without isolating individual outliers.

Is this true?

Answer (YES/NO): NO